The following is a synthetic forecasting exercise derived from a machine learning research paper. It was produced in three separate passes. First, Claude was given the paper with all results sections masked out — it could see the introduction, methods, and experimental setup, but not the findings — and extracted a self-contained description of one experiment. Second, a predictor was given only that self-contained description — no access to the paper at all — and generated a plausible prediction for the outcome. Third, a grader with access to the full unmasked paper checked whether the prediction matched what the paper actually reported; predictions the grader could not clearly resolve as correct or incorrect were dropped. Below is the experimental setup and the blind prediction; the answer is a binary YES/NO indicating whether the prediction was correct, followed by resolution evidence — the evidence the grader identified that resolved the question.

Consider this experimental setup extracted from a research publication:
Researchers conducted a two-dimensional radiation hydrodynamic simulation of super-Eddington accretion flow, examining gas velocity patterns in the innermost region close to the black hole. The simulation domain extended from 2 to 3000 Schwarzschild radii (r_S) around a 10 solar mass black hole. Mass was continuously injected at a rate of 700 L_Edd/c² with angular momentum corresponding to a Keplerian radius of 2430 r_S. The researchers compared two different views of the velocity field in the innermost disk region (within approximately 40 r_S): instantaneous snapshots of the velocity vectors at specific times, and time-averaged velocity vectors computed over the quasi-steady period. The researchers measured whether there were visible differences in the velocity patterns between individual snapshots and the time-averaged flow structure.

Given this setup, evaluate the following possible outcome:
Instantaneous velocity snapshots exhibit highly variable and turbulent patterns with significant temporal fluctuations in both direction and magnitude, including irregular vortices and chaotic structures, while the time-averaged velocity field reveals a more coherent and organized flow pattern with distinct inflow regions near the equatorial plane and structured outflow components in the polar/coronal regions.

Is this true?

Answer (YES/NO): NO